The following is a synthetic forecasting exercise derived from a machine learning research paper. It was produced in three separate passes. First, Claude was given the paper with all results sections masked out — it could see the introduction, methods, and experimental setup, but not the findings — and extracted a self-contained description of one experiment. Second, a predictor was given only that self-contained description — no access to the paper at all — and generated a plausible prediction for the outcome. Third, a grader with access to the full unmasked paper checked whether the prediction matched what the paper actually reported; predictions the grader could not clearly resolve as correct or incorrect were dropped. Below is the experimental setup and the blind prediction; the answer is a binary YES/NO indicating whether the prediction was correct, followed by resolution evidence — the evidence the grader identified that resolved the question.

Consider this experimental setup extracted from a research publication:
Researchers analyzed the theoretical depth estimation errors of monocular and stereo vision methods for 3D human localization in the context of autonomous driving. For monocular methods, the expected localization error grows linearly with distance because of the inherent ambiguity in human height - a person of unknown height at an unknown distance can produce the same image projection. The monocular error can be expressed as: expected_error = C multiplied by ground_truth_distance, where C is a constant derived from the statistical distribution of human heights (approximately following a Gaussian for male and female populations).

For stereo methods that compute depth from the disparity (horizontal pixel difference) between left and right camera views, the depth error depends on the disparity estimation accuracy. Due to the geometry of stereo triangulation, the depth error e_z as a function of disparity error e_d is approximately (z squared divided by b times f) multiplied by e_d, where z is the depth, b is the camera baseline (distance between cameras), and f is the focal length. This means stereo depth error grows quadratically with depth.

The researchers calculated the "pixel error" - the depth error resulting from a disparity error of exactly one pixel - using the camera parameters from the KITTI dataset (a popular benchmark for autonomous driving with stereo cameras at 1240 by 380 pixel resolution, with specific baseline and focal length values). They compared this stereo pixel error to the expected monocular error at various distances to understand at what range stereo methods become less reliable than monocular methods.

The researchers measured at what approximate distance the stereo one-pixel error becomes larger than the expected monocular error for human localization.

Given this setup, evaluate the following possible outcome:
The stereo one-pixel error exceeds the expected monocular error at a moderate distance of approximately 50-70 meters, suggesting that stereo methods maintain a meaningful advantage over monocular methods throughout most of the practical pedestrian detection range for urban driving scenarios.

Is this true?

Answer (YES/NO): NO